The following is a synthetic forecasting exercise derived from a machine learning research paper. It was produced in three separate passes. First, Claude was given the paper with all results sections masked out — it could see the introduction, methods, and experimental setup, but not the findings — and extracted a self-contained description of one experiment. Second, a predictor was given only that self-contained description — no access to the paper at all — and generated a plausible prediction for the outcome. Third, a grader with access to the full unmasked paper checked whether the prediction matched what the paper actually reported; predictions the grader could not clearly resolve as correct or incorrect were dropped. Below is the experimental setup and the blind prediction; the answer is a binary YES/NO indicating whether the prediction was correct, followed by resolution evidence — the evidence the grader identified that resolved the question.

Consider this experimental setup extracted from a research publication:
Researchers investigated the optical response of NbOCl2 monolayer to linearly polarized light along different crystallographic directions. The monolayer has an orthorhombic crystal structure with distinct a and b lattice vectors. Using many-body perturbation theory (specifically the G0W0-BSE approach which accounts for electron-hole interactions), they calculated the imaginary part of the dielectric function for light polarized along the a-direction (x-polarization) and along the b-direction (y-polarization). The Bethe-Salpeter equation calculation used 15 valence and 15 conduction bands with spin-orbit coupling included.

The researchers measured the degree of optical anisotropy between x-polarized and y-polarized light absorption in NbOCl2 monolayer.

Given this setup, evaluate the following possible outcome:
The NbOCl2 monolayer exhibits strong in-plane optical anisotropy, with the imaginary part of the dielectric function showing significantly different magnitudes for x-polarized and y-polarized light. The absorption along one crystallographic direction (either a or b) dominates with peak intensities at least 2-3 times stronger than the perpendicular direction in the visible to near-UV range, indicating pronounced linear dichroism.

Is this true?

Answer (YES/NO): NO